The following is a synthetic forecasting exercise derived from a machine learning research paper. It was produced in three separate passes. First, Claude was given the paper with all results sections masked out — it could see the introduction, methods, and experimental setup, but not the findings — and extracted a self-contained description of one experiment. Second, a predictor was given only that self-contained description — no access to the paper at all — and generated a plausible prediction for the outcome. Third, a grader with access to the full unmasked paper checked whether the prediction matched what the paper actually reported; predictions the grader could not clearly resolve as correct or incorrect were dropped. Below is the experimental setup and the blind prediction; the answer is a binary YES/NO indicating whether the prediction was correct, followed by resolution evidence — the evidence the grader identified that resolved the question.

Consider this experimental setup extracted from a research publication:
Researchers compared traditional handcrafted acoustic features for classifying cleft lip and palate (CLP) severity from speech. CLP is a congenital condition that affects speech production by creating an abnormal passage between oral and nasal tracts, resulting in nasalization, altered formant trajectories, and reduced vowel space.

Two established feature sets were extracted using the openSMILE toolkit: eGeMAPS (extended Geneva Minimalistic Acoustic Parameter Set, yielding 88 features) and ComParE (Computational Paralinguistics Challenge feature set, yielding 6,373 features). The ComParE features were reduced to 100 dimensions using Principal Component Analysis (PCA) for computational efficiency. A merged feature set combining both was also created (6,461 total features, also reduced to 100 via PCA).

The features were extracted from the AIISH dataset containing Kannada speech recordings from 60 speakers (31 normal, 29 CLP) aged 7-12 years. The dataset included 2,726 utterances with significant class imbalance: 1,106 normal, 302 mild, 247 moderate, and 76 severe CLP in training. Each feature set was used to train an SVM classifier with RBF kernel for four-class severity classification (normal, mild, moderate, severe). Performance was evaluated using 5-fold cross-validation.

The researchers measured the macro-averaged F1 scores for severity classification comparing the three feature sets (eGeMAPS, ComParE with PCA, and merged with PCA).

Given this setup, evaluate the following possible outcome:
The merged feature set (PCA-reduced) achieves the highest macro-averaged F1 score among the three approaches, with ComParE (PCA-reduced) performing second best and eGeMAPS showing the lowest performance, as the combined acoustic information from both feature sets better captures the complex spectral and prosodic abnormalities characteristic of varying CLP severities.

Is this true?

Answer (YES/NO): NO